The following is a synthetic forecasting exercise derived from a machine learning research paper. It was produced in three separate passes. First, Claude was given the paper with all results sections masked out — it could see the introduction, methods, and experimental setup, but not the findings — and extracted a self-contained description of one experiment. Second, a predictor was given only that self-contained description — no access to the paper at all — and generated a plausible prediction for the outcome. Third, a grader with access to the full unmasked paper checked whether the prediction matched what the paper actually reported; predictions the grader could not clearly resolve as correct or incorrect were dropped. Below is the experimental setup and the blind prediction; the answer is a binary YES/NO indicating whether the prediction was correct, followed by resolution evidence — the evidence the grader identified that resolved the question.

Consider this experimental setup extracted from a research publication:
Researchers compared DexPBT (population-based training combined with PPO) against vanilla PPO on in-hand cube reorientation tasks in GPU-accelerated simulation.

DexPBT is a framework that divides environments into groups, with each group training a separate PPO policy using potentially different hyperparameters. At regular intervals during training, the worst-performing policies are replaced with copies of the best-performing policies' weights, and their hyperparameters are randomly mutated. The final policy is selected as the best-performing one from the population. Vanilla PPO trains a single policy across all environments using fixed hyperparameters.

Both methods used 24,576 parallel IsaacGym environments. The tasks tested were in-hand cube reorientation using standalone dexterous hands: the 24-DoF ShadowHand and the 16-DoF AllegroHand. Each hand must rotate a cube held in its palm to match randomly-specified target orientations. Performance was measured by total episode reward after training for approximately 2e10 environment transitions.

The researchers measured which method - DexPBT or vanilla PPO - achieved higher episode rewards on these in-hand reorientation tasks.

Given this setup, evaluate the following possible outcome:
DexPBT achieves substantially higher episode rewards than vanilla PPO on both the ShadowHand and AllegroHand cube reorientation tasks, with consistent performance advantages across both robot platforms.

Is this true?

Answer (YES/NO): NO